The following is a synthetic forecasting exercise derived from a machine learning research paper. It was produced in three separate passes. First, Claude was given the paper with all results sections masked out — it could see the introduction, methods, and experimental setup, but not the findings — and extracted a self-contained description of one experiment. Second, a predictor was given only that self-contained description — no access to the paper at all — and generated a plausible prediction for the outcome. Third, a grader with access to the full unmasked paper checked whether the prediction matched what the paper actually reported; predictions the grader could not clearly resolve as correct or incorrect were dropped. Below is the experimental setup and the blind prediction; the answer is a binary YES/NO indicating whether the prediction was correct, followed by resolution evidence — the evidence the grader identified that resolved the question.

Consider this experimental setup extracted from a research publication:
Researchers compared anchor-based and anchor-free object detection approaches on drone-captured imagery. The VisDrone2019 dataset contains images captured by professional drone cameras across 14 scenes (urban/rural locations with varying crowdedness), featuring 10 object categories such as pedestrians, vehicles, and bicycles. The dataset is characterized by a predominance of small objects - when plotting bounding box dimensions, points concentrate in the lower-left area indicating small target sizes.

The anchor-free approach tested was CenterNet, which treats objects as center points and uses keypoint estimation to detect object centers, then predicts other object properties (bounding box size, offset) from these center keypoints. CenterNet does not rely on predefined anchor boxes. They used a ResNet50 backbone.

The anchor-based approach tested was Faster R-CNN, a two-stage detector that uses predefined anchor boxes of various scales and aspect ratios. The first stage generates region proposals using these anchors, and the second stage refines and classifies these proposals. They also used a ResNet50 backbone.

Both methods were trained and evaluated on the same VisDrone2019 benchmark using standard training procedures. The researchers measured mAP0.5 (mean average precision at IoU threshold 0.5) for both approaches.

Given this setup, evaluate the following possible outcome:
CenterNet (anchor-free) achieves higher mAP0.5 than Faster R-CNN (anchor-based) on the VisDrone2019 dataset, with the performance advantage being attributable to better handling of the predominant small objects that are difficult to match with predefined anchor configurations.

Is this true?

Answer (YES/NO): NO